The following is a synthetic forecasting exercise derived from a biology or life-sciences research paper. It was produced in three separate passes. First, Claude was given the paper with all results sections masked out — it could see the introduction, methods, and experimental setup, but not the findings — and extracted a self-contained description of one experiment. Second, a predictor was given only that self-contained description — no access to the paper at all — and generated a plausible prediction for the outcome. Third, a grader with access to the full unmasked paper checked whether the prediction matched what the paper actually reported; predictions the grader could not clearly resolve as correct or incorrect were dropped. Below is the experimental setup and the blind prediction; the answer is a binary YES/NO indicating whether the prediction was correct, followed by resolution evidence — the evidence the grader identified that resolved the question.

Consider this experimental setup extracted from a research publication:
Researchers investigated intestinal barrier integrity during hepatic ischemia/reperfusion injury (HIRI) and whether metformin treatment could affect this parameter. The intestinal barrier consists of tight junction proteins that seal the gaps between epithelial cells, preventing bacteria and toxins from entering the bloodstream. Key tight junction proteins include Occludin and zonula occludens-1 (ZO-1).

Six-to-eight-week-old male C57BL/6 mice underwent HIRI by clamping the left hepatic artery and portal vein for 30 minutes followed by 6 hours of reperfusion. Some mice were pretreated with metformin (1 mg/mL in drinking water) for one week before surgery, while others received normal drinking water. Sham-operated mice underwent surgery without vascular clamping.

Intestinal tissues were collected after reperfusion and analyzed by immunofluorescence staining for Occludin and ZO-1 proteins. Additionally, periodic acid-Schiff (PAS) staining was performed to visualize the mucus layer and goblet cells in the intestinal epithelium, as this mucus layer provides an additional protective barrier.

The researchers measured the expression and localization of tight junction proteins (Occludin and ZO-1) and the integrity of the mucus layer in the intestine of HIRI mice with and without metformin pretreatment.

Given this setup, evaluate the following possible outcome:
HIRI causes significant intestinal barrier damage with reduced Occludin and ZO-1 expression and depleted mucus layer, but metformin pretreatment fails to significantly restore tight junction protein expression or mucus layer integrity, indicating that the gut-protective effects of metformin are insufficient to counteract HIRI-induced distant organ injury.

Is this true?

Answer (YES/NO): NO